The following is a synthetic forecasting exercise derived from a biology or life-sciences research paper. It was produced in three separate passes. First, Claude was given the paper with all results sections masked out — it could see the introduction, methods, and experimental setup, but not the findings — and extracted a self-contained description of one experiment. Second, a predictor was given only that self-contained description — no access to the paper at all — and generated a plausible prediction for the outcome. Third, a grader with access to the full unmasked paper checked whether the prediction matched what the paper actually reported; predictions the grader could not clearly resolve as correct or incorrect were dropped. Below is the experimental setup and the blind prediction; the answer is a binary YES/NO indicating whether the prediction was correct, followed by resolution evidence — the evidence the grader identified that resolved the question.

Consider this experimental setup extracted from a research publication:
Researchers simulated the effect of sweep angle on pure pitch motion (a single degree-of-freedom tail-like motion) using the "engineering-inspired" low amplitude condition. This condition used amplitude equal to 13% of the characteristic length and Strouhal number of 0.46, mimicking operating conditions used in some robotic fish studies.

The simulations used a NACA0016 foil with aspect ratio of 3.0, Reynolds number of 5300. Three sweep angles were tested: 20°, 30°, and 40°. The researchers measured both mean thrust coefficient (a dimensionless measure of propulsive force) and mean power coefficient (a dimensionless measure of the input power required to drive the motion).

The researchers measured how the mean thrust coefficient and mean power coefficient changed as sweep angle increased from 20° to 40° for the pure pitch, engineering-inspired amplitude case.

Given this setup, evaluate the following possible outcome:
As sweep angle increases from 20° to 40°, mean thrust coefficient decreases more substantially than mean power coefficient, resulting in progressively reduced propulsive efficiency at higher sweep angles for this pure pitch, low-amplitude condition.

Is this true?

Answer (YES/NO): NO